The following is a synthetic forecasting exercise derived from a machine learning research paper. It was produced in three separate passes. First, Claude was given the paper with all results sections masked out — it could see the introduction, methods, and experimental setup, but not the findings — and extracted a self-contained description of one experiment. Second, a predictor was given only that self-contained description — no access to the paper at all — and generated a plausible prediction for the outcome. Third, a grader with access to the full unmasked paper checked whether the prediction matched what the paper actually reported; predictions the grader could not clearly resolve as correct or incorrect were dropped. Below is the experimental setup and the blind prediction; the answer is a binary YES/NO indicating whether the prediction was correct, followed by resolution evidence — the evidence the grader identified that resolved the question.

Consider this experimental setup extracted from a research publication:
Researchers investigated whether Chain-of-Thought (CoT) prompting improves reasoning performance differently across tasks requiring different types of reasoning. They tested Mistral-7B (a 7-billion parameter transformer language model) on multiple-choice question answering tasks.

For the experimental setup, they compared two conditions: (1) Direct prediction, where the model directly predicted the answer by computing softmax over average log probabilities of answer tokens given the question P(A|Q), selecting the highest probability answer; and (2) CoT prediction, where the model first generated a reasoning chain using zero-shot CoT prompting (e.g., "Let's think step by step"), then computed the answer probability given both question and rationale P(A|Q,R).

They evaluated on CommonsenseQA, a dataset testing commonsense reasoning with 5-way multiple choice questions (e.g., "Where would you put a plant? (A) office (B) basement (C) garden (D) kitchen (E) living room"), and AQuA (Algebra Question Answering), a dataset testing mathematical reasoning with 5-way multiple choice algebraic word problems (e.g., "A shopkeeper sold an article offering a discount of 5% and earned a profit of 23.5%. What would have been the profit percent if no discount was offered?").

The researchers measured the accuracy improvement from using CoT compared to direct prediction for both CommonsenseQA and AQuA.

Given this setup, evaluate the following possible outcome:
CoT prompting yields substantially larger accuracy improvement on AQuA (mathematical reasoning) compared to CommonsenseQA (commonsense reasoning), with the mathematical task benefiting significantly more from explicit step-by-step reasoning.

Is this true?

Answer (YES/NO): YES